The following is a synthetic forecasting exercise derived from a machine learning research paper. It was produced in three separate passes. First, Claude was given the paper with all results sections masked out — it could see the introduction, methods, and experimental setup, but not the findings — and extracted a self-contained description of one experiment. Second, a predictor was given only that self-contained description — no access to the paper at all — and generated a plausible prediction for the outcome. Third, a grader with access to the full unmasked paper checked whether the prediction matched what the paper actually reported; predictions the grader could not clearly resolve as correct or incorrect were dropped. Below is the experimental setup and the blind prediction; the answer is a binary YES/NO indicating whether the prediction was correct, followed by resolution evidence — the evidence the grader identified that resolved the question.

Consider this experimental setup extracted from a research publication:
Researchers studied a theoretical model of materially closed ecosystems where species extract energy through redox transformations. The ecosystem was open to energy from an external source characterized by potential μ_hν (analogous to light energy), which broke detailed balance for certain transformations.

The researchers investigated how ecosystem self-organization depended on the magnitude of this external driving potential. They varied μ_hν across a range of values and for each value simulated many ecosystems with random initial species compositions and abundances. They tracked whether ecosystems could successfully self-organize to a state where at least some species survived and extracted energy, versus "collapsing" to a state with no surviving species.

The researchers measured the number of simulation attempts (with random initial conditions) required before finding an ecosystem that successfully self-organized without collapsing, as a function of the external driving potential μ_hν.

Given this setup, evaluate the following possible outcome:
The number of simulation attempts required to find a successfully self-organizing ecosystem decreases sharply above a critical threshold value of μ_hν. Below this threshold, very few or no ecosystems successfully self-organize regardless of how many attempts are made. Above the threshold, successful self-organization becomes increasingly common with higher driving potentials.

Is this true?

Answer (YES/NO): YES